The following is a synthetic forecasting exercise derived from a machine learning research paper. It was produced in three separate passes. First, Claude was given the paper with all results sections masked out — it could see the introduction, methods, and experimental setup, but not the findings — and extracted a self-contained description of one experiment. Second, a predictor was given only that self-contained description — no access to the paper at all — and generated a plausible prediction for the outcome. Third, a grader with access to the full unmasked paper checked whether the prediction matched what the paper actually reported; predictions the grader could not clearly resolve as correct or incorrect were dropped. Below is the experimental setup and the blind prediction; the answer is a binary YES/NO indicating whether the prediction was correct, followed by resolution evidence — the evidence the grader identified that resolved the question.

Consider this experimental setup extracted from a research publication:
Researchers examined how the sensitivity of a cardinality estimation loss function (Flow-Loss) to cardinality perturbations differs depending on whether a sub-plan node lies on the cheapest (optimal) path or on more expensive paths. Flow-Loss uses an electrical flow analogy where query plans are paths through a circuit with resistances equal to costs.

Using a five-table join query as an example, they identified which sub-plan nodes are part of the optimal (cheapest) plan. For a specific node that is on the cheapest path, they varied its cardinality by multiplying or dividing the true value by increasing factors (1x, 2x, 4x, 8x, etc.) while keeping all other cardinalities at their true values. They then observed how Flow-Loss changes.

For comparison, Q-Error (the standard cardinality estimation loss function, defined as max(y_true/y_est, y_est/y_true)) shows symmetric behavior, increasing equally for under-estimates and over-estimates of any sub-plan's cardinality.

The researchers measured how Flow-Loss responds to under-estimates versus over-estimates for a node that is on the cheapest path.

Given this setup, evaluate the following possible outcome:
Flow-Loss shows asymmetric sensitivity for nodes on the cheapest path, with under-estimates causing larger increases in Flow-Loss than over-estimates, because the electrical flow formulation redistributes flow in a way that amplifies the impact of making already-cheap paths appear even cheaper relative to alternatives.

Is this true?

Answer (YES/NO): NO